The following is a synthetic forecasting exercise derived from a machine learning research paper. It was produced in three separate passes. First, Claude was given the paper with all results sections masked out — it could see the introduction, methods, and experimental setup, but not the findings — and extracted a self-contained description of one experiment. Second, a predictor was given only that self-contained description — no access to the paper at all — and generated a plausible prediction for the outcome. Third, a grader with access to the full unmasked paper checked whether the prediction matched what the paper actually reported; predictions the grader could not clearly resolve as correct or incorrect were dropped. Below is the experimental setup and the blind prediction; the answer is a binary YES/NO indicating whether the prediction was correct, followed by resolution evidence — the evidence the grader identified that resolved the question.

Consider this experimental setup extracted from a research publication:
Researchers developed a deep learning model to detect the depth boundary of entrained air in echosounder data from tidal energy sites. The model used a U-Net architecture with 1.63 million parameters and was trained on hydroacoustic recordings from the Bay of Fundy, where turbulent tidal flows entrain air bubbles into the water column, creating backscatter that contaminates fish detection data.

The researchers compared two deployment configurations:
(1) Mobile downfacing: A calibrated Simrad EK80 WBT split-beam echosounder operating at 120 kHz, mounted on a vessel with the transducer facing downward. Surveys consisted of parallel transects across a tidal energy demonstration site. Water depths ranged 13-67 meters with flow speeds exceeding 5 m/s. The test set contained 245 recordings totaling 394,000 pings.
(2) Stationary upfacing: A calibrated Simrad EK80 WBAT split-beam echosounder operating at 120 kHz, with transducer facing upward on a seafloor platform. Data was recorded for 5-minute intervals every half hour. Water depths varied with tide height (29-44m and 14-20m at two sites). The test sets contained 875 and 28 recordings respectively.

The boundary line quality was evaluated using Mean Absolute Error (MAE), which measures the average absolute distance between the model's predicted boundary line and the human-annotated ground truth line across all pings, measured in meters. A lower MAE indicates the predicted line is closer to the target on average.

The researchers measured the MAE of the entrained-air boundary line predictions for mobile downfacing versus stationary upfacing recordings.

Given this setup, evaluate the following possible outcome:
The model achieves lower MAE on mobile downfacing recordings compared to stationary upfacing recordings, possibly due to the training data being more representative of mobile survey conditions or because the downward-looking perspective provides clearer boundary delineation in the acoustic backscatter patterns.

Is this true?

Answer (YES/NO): YES